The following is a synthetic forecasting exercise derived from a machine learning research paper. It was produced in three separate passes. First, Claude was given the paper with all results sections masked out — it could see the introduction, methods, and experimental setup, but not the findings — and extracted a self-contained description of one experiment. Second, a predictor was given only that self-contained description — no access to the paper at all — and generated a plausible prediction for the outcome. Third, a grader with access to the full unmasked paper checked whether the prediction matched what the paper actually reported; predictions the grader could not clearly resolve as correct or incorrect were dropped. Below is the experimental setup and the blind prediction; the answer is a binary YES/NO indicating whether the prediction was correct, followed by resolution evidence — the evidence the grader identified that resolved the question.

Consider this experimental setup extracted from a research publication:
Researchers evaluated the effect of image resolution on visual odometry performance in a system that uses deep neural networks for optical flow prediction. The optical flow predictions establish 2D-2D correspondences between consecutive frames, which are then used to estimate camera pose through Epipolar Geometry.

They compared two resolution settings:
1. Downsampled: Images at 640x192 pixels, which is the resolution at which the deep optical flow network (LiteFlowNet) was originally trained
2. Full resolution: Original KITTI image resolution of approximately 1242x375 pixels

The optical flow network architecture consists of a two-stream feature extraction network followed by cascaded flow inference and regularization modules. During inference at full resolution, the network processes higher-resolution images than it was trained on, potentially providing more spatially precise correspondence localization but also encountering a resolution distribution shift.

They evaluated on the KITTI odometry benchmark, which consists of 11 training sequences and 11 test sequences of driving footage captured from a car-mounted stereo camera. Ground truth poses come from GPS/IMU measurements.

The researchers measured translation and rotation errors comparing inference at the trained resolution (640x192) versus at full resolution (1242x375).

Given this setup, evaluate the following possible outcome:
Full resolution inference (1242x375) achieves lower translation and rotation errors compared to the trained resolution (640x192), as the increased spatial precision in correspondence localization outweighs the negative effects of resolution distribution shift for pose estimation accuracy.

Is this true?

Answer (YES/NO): YES